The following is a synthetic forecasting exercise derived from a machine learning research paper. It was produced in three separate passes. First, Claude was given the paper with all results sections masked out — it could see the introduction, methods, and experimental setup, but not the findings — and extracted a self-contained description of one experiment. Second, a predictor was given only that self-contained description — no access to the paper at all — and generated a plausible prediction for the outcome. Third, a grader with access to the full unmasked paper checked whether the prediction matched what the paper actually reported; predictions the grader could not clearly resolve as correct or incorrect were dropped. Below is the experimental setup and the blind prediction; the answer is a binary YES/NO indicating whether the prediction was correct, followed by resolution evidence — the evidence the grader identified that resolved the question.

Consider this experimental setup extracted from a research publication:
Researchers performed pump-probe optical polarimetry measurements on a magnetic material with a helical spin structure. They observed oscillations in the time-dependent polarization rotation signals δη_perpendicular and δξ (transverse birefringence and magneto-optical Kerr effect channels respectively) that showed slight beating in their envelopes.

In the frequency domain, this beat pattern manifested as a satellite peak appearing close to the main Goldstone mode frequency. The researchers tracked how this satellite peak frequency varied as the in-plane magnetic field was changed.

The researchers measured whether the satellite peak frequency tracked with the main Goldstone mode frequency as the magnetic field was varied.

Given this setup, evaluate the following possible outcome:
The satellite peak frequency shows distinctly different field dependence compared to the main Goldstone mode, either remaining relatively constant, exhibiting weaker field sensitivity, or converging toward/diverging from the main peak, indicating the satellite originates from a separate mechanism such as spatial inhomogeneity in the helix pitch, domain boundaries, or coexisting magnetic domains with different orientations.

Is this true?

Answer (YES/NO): NO